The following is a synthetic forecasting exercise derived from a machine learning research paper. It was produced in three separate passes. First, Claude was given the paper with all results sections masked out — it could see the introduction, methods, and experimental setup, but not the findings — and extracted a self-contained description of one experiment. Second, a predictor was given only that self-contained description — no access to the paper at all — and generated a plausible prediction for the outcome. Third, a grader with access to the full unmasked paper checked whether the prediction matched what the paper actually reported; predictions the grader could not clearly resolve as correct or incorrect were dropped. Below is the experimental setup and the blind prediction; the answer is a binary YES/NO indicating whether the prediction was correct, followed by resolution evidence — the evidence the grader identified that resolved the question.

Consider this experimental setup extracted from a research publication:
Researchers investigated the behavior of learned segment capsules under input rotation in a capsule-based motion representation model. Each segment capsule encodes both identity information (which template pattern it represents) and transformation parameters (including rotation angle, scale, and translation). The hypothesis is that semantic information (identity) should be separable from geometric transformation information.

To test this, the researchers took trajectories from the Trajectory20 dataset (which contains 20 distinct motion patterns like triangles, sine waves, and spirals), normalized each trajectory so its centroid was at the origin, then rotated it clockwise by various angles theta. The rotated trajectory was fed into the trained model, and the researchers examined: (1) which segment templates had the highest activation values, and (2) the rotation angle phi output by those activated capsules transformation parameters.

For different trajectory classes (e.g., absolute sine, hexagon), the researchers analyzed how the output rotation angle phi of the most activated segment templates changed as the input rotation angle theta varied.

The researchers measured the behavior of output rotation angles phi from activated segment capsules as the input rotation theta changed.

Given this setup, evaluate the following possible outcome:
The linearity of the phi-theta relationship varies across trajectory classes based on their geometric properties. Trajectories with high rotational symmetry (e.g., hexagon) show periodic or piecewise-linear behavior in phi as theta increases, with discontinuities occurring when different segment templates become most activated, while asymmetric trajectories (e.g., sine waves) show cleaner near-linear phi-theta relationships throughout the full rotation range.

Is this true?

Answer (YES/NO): NO